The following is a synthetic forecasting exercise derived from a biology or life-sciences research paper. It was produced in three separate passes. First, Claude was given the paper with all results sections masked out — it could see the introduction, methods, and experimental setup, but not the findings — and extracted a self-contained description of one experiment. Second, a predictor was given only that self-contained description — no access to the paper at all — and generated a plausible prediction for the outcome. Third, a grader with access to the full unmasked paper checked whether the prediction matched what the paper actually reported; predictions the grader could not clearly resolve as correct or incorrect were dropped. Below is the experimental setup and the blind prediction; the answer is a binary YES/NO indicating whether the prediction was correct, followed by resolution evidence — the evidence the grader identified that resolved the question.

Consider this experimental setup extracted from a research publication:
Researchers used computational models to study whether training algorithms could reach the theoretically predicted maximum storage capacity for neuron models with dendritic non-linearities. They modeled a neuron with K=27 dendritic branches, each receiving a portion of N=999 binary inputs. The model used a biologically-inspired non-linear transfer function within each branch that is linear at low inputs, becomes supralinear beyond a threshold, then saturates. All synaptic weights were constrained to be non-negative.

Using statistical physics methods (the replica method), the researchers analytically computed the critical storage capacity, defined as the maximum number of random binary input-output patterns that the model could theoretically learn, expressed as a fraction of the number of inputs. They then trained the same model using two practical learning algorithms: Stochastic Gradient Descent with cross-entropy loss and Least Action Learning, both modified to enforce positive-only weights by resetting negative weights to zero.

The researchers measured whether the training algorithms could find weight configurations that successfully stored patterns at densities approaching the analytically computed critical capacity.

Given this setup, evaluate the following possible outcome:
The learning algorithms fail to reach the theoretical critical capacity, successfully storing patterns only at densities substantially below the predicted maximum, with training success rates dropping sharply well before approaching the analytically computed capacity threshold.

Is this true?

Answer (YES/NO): NO